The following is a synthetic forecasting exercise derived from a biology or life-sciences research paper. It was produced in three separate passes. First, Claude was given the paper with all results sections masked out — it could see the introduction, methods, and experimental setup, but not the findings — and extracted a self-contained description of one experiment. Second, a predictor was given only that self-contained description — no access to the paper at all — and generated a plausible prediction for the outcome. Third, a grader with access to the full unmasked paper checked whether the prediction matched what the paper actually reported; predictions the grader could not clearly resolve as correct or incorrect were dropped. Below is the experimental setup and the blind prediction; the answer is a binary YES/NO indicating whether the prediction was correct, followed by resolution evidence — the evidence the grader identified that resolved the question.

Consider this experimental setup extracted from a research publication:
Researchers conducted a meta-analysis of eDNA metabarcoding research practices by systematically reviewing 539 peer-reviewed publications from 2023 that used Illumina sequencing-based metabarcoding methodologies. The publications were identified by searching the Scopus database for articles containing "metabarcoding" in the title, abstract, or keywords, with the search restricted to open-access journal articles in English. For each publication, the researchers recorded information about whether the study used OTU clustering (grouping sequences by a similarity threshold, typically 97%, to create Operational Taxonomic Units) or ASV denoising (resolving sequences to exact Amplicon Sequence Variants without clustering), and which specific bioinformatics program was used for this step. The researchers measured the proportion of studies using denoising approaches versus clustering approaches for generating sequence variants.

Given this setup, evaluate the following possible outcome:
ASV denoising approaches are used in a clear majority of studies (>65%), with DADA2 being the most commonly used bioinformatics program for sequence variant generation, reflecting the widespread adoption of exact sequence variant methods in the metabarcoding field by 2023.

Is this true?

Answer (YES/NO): NO